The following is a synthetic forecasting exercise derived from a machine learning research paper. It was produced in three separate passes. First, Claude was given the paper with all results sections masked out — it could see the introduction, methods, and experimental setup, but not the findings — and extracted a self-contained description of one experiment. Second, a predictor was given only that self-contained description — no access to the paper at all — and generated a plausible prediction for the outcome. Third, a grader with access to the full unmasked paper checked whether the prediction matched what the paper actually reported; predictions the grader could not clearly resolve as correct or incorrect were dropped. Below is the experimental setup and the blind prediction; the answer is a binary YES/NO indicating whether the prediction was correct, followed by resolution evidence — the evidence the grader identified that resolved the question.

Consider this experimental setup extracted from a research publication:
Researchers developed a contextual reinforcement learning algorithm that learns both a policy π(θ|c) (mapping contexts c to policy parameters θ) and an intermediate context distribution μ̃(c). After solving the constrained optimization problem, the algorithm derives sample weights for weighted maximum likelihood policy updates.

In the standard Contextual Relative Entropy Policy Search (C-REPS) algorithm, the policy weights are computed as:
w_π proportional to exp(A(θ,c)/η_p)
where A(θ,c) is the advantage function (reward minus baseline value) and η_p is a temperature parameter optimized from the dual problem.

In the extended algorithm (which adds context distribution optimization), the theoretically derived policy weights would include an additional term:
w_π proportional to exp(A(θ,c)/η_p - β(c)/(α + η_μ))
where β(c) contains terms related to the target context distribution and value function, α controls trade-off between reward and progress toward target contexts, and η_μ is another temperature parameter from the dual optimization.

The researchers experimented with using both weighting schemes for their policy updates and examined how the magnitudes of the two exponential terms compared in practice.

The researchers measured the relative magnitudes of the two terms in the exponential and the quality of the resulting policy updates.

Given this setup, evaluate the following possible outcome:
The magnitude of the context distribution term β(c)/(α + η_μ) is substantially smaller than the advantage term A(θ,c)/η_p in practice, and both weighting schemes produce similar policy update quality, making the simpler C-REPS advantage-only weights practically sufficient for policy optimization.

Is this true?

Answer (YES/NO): NO